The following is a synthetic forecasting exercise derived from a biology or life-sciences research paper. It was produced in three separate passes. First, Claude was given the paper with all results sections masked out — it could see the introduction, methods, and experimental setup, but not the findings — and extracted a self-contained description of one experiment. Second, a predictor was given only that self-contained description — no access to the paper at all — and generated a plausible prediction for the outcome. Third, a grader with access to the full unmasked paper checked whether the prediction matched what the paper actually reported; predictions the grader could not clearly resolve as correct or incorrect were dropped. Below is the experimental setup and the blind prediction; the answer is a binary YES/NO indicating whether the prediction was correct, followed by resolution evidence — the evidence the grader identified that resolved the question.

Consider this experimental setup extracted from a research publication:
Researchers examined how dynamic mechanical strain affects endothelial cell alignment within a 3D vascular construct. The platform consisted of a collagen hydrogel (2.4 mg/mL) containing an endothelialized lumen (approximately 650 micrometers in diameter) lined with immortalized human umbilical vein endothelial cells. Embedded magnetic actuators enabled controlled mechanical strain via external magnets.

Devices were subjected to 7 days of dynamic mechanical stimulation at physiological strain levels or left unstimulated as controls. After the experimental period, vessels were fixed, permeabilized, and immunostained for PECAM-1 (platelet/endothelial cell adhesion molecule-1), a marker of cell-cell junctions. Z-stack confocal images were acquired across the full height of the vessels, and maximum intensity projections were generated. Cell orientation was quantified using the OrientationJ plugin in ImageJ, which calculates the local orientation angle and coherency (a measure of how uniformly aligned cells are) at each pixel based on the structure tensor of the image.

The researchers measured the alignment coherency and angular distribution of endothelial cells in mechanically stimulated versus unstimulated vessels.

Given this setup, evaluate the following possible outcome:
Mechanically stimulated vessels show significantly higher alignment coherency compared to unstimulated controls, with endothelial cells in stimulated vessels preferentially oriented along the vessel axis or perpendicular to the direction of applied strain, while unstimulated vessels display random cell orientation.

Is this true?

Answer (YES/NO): NO